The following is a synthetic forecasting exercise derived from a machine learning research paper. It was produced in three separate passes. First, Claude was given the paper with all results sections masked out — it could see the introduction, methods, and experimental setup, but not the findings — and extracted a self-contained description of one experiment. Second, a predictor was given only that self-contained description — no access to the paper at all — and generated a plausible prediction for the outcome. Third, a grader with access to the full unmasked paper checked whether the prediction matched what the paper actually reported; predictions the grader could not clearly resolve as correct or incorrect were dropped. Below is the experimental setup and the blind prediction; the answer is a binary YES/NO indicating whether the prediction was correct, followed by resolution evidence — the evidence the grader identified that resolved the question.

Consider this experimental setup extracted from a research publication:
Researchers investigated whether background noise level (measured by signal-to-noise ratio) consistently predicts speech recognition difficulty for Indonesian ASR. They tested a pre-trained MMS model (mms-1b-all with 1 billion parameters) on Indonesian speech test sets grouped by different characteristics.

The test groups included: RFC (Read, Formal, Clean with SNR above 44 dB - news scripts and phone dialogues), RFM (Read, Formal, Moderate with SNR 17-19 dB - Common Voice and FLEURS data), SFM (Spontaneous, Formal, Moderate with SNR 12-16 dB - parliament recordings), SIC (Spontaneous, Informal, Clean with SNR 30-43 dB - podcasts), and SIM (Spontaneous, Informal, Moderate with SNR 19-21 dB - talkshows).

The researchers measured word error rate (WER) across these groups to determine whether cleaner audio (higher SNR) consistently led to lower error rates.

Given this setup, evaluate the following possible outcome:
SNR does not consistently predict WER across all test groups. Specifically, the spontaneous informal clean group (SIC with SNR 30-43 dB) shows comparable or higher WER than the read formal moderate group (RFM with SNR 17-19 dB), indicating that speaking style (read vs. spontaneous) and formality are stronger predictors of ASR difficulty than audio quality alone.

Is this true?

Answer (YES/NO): YES